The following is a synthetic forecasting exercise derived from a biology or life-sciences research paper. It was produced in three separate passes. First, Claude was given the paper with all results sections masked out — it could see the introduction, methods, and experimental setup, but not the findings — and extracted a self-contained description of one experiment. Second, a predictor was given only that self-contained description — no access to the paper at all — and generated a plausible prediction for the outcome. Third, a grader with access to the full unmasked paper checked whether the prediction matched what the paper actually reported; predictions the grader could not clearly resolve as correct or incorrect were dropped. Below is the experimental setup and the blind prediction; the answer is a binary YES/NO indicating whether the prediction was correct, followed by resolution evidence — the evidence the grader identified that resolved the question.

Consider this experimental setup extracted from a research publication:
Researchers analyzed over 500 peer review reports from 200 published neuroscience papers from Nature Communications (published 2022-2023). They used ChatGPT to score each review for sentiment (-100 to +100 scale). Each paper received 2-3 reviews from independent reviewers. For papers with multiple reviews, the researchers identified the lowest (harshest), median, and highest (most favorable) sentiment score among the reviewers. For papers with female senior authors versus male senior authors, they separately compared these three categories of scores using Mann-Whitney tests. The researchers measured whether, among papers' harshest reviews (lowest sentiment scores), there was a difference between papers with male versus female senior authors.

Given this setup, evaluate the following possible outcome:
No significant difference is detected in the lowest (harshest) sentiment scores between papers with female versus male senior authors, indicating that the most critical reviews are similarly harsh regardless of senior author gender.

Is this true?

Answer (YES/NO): YES